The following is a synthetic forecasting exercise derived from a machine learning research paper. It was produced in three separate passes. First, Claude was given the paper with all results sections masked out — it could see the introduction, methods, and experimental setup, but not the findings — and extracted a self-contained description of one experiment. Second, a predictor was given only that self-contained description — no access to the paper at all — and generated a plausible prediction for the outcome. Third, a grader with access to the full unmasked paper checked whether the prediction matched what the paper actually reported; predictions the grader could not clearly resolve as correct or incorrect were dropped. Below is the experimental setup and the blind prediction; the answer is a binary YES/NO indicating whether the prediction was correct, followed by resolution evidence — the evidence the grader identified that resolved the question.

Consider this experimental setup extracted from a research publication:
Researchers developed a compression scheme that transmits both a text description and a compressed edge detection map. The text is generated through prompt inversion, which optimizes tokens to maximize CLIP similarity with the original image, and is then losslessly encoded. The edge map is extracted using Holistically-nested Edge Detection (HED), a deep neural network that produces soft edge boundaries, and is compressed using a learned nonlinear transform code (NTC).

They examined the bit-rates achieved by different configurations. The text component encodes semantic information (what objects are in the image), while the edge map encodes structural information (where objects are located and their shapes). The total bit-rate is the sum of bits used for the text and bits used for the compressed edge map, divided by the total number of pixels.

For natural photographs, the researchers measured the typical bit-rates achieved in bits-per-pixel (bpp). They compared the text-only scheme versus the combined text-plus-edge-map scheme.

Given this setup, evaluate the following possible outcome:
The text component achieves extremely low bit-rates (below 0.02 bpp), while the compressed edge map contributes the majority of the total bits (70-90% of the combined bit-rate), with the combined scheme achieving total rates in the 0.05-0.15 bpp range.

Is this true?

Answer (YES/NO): NO